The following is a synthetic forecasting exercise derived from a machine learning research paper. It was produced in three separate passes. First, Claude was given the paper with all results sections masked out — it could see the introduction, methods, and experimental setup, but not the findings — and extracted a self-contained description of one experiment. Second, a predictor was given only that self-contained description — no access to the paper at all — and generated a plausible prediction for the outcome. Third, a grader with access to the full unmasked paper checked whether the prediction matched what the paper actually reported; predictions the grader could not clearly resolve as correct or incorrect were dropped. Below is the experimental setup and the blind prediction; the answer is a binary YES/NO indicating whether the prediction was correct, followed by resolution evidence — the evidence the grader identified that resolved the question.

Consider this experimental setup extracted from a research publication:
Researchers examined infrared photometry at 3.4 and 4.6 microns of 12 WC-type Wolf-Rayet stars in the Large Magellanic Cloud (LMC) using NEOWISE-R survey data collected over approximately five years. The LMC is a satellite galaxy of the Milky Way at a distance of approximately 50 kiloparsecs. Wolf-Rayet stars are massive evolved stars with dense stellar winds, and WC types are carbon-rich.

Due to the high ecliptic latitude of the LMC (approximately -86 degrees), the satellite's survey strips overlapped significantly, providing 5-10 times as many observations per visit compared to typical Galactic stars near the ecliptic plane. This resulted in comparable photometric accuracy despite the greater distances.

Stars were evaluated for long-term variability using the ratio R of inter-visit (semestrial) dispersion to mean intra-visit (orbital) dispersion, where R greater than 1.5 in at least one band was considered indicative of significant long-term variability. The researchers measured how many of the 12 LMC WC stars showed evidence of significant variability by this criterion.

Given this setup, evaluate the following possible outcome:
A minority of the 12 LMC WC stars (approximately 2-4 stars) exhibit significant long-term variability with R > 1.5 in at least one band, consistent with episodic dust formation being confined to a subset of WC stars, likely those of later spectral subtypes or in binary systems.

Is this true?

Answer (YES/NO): YES